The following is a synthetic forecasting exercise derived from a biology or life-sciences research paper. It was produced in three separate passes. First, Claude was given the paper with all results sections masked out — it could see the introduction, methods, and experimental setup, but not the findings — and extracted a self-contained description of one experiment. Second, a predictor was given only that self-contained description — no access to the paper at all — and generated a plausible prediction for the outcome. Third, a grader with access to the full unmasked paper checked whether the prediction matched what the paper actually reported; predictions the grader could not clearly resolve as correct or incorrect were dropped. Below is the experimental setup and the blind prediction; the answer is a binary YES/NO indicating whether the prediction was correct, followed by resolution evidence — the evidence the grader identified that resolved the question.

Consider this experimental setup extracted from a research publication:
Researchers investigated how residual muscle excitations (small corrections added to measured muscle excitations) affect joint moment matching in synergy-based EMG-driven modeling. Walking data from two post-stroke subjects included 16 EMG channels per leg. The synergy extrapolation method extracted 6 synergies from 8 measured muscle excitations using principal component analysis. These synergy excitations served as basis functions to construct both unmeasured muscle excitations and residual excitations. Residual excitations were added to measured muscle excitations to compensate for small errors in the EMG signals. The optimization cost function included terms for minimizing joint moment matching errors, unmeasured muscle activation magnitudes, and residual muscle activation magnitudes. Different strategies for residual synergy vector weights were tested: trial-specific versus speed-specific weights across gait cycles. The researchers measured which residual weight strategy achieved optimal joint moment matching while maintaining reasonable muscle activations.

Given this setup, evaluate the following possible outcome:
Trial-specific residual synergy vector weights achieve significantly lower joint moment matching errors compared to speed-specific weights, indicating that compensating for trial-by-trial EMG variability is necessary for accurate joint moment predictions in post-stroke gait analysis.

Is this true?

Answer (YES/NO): NO